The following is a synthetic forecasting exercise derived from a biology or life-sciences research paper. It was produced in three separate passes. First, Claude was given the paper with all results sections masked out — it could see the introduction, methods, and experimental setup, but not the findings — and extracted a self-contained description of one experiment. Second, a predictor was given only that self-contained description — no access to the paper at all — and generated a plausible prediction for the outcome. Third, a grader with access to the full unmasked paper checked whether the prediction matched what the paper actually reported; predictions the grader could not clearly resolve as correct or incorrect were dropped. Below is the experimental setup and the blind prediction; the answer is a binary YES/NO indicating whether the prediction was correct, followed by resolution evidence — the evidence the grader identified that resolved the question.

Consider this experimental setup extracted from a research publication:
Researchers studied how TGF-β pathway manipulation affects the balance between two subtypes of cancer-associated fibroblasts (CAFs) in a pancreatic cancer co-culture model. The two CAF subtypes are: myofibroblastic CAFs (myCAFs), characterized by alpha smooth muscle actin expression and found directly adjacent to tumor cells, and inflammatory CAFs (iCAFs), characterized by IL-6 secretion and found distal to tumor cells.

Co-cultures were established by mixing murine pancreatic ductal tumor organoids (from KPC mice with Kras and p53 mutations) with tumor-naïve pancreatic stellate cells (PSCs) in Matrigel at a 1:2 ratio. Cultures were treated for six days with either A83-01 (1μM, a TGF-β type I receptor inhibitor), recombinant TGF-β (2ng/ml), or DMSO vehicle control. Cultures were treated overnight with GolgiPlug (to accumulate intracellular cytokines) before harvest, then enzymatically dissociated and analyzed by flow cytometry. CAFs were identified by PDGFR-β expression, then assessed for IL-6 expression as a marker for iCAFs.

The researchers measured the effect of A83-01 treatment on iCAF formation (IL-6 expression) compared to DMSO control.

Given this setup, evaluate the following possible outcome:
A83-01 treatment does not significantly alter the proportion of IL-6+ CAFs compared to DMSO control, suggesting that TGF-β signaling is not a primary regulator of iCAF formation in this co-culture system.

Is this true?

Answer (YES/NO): NO